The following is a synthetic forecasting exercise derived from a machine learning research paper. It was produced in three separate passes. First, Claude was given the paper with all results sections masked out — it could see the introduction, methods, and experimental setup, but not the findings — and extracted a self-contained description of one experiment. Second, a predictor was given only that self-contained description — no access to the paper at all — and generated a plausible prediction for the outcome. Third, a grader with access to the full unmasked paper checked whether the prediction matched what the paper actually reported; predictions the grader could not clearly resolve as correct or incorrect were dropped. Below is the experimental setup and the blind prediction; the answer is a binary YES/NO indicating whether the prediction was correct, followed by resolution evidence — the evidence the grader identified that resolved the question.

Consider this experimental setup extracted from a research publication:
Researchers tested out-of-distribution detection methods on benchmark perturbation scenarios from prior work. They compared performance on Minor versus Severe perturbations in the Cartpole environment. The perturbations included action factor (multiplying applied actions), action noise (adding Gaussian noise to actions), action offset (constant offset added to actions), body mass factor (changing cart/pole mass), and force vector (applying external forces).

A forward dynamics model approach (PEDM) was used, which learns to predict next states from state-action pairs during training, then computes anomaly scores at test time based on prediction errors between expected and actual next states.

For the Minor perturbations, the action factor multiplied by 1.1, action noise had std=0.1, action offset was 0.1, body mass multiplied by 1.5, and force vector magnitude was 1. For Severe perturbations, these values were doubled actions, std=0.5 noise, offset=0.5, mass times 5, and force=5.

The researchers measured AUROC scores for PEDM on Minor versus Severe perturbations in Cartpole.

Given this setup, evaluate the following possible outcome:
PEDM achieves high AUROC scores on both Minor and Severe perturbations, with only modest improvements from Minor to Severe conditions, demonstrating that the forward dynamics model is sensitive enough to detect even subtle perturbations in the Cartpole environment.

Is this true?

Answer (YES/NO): NO